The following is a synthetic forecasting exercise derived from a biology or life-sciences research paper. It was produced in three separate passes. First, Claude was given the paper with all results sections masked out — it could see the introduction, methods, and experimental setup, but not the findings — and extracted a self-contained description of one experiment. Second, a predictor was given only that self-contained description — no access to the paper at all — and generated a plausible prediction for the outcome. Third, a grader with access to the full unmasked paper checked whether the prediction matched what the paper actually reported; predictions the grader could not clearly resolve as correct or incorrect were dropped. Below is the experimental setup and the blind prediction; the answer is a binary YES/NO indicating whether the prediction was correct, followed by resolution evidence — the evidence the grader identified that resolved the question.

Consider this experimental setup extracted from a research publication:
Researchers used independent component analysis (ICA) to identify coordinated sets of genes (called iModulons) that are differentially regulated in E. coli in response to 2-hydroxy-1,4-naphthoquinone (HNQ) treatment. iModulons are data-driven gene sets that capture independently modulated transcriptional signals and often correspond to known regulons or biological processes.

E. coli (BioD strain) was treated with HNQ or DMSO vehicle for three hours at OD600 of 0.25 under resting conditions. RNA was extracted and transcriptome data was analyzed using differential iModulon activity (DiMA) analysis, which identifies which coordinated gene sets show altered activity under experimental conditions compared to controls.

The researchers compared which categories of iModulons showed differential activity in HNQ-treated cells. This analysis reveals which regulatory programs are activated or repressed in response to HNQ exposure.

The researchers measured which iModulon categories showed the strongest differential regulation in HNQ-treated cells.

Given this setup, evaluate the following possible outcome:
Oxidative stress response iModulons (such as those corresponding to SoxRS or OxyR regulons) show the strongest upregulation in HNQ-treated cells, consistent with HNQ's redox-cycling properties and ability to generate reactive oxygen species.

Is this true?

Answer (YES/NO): NO